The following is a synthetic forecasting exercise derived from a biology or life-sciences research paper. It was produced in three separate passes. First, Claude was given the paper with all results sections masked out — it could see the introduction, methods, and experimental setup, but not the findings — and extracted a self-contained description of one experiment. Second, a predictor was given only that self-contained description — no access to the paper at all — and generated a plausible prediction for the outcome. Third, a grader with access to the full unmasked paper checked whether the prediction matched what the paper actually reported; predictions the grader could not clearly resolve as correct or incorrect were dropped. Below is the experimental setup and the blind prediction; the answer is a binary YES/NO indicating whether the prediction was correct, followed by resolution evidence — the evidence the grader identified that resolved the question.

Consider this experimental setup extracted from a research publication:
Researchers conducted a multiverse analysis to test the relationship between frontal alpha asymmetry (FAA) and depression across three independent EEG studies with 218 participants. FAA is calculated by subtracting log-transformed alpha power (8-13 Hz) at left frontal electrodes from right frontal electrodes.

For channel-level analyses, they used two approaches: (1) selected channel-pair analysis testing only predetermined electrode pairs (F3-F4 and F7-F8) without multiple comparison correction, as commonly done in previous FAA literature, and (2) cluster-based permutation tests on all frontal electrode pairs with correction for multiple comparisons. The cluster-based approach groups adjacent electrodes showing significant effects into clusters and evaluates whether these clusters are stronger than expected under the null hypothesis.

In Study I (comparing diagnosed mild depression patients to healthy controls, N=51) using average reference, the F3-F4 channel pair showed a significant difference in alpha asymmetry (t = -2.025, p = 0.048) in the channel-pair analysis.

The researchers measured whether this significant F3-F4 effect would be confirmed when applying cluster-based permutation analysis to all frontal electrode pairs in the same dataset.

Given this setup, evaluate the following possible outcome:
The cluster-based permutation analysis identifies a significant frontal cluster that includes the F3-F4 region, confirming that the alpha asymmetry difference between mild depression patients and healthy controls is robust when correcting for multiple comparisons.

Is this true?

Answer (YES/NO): NO